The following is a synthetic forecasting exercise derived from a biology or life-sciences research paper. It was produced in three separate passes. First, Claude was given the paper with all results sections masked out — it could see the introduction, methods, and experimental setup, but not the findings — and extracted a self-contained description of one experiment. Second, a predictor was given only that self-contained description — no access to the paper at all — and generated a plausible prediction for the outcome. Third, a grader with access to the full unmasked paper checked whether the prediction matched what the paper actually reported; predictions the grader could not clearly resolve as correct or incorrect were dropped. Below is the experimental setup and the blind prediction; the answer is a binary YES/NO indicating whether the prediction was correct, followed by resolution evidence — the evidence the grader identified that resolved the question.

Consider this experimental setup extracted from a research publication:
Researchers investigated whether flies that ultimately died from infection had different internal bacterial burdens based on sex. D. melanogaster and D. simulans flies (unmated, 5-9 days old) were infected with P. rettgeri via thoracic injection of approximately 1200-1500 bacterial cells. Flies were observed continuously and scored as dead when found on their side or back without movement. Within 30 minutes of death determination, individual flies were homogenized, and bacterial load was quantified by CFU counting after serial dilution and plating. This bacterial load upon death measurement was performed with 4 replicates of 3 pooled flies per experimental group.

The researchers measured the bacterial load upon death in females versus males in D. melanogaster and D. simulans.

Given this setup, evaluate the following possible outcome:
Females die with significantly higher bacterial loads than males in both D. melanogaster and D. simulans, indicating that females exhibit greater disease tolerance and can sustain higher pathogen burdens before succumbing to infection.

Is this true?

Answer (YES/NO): NO